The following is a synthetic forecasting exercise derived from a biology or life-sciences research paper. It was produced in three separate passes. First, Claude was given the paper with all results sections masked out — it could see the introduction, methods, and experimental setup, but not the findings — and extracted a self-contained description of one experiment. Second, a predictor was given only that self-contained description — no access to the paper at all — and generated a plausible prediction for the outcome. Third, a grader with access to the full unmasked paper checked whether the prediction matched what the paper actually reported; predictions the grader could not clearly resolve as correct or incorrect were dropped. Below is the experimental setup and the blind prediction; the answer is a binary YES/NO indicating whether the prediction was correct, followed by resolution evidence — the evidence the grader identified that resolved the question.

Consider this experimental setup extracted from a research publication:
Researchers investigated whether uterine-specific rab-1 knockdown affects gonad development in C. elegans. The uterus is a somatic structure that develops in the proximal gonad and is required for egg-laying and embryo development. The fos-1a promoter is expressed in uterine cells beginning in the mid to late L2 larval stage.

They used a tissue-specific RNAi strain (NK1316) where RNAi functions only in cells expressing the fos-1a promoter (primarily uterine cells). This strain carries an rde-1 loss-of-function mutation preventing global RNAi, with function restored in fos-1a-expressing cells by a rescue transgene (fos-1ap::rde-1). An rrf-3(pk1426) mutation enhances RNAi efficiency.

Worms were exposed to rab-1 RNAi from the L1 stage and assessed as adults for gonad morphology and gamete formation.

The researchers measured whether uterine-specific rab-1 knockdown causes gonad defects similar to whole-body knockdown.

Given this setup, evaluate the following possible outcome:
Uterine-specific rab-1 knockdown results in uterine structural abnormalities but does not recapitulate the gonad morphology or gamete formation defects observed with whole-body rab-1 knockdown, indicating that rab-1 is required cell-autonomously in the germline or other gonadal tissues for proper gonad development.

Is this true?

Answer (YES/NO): YES